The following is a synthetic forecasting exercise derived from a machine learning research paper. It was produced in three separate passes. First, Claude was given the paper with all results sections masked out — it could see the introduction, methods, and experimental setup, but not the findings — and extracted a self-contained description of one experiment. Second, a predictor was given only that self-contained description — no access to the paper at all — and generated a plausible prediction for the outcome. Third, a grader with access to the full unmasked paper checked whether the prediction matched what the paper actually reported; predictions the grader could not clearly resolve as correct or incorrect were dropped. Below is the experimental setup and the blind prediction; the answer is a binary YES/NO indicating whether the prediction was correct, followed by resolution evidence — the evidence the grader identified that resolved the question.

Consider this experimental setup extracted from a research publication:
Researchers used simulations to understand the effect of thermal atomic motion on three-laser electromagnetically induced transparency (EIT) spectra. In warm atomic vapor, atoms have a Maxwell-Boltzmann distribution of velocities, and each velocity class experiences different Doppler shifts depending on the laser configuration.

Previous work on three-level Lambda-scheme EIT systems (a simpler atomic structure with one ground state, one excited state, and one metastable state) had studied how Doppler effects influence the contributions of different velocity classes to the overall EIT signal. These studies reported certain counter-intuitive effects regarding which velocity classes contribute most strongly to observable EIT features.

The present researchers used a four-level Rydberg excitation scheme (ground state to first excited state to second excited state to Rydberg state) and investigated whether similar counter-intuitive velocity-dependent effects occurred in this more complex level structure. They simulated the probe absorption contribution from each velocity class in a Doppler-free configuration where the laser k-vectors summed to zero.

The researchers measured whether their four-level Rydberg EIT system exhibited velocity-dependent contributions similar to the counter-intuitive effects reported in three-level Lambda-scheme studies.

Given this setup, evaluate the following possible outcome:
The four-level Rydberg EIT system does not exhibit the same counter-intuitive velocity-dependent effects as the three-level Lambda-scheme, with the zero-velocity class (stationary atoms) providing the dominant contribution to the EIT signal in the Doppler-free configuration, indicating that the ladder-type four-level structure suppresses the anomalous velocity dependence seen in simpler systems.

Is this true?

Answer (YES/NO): NO